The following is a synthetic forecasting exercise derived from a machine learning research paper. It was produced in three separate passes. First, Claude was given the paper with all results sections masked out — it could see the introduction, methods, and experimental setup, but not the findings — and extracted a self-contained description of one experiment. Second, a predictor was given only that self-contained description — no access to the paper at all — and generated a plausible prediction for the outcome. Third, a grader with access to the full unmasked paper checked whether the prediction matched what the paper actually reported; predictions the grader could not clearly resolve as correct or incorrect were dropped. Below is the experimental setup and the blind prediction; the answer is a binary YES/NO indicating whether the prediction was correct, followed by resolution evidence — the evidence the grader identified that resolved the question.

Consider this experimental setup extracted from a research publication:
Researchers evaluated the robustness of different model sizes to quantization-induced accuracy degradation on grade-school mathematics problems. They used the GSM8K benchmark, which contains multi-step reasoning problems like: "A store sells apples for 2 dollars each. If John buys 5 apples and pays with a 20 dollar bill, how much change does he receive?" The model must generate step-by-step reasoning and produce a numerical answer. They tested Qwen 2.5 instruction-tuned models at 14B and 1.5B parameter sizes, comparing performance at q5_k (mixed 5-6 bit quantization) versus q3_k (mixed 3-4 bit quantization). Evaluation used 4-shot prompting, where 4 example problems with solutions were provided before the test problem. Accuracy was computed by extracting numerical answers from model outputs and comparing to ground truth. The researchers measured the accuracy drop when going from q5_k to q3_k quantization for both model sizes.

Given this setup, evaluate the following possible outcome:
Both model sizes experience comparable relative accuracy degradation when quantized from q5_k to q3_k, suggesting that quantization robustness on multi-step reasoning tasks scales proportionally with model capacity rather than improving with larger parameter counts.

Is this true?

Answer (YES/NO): NO